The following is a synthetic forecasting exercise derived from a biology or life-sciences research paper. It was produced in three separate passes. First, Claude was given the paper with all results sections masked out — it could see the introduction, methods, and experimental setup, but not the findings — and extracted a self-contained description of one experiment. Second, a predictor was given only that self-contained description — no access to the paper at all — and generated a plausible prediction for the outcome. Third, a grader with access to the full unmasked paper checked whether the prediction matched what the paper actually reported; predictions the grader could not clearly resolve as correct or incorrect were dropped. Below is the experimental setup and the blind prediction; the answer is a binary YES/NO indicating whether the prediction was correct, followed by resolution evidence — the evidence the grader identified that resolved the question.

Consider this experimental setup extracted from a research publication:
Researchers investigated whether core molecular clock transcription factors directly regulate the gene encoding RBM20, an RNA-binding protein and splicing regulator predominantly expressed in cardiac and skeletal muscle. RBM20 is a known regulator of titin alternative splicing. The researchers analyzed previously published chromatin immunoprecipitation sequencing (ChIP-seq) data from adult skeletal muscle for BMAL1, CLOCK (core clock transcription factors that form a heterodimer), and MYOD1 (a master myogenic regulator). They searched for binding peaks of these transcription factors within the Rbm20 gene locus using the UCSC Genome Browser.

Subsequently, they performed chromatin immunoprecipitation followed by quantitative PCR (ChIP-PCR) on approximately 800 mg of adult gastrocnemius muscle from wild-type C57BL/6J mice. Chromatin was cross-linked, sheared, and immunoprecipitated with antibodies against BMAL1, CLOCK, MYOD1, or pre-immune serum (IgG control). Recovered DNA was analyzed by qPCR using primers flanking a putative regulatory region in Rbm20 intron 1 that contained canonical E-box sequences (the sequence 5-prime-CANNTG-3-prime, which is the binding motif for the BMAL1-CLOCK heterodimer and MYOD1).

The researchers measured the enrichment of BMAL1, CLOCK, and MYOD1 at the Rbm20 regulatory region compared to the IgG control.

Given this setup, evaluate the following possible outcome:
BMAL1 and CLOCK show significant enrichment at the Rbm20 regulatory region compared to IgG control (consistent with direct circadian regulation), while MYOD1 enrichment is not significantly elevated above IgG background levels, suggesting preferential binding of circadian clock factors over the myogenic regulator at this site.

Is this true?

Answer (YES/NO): NO